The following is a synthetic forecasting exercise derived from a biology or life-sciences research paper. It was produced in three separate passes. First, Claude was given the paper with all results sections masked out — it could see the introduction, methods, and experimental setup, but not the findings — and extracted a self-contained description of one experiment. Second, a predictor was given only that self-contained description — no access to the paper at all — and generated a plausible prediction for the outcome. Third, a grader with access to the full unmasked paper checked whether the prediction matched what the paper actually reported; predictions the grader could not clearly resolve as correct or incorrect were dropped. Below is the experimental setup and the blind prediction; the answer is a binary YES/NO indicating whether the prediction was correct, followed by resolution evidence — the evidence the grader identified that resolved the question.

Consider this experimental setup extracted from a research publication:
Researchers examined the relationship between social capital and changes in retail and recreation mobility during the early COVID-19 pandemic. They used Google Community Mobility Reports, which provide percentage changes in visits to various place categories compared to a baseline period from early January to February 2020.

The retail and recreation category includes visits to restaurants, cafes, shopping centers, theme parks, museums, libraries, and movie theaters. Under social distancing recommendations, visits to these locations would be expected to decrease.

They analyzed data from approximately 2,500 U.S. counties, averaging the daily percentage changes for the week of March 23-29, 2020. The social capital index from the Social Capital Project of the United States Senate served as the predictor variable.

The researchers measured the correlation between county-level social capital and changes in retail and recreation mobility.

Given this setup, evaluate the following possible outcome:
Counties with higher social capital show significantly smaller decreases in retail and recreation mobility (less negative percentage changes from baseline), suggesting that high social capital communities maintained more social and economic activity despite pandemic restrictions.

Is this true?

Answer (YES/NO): NO